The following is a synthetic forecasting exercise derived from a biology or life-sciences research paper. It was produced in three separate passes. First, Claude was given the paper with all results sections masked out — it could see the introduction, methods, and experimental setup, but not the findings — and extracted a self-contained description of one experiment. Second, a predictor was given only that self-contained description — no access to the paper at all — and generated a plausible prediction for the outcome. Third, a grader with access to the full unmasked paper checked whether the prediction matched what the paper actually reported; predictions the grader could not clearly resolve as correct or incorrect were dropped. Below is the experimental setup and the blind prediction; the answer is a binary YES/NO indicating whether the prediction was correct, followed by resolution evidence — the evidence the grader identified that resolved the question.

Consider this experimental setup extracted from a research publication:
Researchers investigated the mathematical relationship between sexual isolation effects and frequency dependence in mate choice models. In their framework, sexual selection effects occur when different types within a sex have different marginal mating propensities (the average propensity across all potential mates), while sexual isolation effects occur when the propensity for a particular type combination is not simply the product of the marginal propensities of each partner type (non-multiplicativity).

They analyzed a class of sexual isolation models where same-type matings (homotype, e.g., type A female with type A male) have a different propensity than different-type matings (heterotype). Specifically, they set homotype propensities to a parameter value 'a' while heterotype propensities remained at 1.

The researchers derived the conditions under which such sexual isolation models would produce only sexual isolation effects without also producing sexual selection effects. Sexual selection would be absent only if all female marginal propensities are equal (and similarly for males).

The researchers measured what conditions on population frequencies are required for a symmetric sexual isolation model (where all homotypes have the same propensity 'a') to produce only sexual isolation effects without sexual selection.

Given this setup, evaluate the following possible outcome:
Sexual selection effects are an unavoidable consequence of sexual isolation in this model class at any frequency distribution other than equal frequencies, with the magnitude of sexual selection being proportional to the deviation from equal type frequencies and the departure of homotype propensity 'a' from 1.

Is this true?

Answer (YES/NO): NO